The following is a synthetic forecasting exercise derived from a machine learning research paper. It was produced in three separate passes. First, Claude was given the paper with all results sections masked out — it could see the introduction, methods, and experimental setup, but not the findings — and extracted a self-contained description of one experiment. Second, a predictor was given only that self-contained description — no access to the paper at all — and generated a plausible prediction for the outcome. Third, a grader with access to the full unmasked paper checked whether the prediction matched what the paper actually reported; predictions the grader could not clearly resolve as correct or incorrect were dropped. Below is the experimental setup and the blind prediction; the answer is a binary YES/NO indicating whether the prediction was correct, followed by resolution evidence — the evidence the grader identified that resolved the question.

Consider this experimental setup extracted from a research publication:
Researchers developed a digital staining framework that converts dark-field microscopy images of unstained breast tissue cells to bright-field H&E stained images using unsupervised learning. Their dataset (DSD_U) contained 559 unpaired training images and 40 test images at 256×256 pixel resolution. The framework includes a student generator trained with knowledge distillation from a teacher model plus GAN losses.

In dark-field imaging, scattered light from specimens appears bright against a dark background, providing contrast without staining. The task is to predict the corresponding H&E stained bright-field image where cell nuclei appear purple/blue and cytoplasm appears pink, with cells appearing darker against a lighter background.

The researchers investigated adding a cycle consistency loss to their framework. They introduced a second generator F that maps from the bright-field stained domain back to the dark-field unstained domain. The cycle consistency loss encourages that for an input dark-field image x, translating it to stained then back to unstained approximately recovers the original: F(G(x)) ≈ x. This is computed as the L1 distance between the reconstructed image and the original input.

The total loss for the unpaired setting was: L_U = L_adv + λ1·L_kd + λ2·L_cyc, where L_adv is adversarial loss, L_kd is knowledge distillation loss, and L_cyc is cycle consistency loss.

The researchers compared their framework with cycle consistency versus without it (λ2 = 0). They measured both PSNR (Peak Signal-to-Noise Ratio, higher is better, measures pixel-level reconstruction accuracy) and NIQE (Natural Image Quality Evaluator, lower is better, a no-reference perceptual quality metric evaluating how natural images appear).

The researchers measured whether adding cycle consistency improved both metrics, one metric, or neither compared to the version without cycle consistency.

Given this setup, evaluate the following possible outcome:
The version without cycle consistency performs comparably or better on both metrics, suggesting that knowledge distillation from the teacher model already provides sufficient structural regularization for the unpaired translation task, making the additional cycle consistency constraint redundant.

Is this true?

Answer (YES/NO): NO